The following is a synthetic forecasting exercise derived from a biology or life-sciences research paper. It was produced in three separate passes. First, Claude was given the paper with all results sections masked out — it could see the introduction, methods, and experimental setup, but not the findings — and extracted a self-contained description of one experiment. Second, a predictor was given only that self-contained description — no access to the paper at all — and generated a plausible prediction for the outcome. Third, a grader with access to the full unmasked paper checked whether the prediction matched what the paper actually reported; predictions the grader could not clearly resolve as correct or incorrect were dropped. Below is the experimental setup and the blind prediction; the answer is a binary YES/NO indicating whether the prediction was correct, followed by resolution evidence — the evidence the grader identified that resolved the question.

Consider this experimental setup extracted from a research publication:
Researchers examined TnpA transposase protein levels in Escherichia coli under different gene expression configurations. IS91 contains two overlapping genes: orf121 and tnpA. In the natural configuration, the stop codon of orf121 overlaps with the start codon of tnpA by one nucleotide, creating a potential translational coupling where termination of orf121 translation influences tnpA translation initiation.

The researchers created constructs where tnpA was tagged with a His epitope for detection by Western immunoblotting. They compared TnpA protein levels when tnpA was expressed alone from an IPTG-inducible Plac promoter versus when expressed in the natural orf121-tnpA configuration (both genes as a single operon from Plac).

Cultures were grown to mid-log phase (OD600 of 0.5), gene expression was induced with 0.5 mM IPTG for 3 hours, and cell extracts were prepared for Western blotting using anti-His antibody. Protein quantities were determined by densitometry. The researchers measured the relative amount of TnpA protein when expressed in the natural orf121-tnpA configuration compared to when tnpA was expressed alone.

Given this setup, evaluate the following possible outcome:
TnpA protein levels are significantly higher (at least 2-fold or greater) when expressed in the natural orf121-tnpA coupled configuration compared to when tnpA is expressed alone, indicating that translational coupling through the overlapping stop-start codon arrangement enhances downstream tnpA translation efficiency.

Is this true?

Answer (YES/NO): NO